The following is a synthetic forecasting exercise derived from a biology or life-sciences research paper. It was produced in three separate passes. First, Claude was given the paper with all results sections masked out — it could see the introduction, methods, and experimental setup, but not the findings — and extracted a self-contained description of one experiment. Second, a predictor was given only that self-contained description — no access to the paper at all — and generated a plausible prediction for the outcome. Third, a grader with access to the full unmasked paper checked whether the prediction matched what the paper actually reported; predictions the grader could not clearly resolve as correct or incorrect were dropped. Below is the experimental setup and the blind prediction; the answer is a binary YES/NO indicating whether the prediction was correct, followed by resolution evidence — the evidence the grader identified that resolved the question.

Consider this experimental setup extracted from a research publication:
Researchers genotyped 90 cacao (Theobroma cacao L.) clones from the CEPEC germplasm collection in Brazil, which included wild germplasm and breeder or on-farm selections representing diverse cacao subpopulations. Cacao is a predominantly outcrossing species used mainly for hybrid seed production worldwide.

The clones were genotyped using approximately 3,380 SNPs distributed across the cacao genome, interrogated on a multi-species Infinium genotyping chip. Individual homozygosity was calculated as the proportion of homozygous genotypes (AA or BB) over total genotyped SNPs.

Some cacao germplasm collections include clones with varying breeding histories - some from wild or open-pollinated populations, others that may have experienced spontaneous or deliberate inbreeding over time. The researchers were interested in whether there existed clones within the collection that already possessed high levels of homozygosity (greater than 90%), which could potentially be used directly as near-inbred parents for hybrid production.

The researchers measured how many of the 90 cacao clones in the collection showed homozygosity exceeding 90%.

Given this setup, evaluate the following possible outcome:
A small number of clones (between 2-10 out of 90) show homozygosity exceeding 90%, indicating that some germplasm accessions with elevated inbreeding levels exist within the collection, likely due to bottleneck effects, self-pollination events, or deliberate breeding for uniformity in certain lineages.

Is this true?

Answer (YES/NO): NO